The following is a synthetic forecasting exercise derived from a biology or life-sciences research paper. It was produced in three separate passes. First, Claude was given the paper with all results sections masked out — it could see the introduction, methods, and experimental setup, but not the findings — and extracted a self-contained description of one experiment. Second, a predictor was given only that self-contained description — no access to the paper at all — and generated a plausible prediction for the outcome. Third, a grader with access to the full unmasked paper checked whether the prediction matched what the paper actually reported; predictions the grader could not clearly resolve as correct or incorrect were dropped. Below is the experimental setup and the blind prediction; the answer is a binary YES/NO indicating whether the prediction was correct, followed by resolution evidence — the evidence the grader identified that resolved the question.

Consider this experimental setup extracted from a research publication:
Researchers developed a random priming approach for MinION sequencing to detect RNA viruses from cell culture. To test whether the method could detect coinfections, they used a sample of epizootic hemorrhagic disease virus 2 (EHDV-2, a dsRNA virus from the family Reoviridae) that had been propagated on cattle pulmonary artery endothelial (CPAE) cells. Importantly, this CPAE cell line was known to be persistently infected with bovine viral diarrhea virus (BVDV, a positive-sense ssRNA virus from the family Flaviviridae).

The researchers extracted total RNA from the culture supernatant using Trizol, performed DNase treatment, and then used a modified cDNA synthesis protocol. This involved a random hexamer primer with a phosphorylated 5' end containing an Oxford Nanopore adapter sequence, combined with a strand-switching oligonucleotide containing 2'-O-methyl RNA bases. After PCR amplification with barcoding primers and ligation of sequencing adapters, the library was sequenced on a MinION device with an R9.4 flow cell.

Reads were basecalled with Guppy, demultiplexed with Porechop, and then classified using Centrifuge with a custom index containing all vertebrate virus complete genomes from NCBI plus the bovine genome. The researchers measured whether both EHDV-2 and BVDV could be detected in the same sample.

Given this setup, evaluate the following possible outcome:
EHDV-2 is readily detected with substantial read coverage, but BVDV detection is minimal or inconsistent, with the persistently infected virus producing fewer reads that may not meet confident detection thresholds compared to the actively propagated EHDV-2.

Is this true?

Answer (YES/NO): NO